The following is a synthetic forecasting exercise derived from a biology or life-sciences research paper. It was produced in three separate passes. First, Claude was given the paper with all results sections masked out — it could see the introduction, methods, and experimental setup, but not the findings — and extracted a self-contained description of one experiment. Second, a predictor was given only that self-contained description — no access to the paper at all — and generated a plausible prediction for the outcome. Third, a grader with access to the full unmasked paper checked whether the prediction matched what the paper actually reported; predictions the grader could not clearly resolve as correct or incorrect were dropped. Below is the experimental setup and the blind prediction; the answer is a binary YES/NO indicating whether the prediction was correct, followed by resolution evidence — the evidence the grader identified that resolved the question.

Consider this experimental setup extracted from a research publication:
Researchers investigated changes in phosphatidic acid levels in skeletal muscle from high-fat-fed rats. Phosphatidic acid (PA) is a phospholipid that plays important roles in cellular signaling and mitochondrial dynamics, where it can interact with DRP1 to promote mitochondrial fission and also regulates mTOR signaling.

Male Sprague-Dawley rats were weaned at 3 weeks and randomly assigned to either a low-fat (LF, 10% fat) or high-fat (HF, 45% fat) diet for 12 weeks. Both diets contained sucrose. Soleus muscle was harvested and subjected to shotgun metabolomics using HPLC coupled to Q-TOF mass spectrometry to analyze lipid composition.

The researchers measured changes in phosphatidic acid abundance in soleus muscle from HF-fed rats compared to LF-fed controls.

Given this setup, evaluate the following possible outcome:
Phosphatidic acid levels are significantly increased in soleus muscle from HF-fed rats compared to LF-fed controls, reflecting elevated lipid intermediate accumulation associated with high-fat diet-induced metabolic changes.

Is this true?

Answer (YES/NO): YES